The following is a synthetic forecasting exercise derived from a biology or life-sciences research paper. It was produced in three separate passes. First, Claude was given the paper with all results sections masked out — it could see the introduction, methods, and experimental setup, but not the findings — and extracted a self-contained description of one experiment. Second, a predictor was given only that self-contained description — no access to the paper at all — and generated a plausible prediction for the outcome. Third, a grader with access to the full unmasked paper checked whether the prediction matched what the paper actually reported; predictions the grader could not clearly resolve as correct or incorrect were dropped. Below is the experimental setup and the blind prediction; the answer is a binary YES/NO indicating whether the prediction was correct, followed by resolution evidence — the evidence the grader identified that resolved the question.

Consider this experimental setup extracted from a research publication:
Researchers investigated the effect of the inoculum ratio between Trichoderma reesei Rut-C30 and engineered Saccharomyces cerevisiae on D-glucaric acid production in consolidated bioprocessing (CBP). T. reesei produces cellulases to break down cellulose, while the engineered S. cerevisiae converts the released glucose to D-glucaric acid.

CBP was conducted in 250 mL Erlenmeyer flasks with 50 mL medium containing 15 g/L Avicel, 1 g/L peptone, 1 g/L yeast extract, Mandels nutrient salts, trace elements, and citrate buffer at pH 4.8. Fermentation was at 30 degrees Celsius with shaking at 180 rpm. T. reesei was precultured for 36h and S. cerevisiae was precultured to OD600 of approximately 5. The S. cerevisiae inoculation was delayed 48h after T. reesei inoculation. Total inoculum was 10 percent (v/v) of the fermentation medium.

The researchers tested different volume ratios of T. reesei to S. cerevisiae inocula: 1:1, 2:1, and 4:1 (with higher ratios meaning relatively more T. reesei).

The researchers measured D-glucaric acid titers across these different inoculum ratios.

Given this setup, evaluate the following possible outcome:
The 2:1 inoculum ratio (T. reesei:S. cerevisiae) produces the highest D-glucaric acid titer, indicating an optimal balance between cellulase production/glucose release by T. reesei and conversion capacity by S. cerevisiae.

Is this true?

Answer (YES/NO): NO